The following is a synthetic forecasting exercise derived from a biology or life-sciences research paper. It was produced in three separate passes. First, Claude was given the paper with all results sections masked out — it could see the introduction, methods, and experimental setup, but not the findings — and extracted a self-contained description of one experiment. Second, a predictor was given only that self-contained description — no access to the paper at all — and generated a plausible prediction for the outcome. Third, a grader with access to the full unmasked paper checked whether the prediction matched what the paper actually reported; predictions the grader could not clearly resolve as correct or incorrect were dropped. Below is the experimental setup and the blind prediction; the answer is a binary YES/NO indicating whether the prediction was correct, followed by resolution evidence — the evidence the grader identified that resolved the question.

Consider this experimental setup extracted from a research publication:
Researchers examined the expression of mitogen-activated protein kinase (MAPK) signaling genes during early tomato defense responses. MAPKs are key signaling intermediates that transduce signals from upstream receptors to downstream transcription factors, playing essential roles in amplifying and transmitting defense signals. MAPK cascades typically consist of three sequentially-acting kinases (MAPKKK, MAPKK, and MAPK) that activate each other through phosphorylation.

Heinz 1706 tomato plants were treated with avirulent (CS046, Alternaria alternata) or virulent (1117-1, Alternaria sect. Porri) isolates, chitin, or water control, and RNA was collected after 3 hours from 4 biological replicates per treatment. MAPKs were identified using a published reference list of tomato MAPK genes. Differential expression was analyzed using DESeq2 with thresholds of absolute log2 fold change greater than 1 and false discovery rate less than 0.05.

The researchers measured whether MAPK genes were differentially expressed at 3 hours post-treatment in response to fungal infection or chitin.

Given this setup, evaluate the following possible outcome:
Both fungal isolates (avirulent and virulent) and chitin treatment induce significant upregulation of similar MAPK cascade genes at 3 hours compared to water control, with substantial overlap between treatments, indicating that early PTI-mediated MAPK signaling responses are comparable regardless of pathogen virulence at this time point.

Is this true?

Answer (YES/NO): NO